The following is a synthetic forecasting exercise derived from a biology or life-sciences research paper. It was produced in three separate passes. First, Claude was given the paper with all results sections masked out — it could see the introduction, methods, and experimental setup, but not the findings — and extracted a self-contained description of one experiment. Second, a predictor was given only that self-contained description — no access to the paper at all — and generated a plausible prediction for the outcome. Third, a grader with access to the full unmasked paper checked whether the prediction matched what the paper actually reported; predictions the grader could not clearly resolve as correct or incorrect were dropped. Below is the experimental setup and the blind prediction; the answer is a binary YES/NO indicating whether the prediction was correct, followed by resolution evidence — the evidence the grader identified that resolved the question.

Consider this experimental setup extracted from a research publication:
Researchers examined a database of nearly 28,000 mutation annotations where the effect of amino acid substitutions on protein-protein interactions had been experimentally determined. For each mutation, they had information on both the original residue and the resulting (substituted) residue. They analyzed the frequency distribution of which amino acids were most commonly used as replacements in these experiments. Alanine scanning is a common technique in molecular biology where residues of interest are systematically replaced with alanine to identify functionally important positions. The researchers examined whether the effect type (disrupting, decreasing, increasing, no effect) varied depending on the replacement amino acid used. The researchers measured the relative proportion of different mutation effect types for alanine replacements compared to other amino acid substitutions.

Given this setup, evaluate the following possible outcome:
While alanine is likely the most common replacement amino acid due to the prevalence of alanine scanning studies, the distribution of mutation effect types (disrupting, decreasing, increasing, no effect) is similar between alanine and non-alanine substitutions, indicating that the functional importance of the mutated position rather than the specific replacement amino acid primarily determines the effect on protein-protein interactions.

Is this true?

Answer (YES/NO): NO